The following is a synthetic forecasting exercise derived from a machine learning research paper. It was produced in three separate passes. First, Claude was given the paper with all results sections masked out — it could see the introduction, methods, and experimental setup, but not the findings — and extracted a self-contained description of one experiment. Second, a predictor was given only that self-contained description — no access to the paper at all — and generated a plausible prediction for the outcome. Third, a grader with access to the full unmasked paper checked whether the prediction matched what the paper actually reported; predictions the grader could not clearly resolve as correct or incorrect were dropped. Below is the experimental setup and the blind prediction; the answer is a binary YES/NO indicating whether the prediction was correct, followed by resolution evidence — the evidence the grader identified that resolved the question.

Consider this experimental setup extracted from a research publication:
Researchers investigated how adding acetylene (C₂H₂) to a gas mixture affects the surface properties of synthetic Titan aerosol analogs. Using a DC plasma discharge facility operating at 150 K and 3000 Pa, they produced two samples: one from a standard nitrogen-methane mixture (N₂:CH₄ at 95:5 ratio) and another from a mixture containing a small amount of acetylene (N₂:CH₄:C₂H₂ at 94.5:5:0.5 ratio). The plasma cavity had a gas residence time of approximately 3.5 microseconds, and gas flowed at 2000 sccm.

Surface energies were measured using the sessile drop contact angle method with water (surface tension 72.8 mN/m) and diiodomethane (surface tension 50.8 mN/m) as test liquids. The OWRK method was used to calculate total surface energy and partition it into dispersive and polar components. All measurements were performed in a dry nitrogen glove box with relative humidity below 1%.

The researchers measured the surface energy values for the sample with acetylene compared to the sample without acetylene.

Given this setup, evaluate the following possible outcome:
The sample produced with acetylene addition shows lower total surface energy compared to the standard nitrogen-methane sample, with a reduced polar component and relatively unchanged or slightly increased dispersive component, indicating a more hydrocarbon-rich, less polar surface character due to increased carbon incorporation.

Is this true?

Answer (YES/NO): YES